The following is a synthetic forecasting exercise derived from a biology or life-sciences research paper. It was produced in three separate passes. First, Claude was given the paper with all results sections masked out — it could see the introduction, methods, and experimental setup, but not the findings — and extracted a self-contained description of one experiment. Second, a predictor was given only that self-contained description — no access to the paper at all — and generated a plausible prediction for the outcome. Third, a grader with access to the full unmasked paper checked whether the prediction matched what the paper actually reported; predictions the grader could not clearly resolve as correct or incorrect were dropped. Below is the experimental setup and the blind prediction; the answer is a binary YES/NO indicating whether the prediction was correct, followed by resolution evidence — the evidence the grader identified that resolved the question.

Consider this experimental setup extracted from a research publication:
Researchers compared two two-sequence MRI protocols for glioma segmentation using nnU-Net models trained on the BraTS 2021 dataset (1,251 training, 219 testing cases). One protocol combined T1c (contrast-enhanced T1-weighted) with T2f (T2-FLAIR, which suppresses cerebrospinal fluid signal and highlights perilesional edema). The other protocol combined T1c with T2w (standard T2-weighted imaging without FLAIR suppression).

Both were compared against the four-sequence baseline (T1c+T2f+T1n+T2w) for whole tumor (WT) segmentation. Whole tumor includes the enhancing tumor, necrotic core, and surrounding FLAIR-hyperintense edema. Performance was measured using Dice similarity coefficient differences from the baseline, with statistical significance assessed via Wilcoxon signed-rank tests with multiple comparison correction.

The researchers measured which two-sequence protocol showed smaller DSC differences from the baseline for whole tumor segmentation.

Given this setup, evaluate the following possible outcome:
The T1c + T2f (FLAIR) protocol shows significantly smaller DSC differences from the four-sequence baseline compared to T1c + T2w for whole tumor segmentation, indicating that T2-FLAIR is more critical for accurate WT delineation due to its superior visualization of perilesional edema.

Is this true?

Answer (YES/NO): YES